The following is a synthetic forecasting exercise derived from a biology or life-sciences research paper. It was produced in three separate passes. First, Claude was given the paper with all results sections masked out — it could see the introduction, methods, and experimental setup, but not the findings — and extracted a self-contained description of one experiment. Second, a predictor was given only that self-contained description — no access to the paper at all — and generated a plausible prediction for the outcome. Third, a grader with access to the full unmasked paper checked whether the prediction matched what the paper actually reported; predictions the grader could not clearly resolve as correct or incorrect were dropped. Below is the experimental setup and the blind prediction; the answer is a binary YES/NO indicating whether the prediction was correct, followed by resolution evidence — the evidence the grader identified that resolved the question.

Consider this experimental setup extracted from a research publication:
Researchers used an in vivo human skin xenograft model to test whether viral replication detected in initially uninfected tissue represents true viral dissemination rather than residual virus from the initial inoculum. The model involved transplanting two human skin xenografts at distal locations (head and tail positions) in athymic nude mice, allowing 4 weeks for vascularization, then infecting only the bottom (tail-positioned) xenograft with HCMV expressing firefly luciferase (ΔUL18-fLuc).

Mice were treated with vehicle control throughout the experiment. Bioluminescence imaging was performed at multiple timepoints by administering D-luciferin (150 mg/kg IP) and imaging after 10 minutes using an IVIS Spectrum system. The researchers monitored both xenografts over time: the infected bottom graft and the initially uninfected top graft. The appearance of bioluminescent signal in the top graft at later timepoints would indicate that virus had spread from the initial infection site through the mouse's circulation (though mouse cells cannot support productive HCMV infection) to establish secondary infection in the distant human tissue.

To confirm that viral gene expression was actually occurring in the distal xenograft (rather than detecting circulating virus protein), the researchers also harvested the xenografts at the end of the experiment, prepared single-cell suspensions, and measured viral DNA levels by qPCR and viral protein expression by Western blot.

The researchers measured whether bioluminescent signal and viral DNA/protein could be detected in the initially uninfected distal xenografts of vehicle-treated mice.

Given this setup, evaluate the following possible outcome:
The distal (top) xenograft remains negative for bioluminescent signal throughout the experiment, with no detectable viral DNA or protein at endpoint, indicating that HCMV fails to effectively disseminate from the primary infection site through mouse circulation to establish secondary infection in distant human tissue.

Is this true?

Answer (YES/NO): NO